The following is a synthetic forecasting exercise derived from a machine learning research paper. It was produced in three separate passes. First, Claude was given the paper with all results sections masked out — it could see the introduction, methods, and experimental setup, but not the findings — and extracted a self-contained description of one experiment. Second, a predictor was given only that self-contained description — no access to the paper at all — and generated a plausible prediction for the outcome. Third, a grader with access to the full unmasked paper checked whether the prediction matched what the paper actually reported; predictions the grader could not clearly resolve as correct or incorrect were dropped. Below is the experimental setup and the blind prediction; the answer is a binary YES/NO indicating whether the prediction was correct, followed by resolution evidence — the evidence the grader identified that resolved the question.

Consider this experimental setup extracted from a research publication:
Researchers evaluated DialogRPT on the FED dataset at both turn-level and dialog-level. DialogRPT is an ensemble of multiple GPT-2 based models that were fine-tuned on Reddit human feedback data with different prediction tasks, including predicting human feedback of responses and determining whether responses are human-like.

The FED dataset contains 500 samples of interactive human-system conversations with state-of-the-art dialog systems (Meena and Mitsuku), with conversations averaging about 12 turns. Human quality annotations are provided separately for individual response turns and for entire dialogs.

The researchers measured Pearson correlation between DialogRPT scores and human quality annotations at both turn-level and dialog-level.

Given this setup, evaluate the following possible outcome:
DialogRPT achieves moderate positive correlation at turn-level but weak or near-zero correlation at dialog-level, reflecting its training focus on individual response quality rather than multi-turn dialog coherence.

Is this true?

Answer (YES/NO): NO